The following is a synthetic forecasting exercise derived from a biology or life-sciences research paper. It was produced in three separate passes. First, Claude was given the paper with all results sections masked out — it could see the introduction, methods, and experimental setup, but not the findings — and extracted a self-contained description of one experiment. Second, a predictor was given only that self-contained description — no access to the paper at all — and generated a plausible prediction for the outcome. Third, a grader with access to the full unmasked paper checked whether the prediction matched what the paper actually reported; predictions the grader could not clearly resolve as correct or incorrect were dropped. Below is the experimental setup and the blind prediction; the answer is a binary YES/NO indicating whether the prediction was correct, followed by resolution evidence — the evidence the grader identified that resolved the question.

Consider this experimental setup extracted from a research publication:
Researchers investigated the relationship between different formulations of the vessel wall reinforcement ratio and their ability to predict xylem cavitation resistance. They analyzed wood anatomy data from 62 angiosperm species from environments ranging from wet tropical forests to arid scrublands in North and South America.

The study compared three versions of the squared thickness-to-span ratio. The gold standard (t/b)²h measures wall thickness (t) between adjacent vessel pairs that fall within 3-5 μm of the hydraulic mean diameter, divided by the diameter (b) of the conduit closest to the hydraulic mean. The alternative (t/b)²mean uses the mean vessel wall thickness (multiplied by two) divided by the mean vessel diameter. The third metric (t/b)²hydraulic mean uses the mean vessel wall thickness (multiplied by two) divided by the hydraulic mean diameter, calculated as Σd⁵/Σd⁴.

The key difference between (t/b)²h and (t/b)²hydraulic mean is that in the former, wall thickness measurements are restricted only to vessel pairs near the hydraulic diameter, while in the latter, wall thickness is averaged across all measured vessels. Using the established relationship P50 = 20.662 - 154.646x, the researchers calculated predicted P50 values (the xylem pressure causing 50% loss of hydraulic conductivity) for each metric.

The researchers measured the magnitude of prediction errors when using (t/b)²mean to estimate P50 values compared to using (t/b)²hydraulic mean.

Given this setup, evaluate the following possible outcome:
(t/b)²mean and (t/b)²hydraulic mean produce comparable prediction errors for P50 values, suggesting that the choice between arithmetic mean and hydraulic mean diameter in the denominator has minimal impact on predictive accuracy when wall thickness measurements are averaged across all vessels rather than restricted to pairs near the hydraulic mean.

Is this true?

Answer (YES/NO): NO